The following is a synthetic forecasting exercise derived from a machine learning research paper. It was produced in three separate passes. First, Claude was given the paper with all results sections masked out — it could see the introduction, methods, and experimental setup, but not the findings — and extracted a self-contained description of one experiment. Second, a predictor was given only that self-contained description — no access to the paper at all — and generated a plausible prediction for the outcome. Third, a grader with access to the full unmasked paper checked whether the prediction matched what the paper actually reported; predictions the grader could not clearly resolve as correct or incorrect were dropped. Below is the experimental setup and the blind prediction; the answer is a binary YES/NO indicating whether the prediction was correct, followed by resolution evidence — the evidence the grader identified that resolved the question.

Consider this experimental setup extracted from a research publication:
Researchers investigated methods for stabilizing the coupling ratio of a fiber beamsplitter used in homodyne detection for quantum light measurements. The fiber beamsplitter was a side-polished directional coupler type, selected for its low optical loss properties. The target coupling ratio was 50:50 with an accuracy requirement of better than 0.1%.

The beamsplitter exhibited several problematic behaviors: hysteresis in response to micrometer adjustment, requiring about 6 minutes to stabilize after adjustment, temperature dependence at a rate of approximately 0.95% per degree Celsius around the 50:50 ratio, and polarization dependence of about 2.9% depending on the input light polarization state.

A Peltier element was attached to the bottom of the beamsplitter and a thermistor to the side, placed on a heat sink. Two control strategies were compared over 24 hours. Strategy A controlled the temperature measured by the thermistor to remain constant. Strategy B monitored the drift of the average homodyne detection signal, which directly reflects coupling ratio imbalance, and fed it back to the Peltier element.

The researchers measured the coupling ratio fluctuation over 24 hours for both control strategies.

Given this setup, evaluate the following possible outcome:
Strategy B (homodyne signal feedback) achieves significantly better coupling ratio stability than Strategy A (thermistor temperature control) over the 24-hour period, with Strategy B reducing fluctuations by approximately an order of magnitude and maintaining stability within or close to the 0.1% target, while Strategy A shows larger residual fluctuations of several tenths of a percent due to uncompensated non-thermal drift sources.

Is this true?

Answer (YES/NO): NO